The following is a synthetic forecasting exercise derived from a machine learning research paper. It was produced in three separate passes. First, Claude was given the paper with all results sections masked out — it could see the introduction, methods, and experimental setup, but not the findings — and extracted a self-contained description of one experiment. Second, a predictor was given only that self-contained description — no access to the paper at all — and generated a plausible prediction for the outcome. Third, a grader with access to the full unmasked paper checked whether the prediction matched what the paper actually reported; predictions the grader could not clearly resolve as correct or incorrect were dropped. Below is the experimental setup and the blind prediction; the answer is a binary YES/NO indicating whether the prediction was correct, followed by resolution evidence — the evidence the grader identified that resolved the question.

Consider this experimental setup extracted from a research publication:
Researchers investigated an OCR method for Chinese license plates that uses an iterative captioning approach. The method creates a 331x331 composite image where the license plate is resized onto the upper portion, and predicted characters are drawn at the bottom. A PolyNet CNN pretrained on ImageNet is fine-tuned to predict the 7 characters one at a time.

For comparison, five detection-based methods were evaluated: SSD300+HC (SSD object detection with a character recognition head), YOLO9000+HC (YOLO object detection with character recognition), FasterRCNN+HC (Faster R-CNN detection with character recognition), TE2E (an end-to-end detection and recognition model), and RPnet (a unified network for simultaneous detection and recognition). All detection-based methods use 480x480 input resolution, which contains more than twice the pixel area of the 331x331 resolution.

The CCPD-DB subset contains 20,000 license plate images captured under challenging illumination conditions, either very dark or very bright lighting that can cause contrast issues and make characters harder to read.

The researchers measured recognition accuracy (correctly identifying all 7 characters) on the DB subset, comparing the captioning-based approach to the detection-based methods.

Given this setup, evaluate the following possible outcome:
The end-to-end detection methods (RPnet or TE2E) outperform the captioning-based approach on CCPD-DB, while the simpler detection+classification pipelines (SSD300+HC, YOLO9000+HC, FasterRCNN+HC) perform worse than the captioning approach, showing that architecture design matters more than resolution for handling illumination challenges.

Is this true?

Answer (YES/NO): NO